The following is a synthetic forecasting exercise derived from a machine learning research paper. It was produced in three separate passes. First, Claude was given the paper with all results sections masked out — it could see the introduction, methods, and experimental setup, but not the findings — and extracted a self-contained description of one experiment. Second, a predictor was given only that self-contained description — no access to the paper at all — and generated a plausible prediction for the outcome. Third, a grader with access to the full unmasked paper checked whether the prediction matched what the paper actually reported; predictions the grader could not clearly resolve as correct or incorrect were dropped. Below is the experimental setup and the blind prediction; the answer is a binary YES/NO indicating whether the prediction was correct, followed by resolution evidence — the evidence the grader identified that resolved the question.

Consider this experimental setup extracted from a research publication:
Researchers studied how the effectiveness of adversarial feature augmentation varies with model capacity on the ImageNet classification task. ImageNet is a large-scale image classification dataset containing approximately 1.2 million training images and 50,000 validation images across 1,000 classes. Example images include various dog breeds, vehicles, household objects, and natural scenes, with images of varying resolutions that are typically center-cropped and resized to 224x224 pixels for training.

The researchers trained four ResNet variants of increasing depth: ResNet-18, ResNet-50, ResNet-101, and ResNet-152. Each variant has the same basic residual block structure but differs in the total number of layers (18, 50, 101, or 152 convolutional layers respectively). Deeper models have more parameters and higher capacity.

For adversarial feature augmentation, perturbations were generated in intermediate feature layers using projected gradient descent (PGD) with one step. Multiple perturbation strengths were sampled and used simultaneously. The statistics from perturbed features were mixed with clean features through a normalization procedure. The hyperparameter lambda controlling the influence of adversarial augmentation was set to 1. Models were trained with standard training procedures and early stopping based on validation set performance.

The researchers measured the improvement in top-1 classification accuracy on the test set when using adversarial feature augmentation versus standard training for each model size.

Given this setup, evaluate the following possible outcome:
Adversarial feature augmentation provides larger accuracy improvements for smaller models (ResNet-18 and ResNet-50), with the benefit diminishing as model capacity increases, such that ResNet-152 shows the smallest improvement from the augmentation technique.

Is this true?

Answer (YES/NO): NO